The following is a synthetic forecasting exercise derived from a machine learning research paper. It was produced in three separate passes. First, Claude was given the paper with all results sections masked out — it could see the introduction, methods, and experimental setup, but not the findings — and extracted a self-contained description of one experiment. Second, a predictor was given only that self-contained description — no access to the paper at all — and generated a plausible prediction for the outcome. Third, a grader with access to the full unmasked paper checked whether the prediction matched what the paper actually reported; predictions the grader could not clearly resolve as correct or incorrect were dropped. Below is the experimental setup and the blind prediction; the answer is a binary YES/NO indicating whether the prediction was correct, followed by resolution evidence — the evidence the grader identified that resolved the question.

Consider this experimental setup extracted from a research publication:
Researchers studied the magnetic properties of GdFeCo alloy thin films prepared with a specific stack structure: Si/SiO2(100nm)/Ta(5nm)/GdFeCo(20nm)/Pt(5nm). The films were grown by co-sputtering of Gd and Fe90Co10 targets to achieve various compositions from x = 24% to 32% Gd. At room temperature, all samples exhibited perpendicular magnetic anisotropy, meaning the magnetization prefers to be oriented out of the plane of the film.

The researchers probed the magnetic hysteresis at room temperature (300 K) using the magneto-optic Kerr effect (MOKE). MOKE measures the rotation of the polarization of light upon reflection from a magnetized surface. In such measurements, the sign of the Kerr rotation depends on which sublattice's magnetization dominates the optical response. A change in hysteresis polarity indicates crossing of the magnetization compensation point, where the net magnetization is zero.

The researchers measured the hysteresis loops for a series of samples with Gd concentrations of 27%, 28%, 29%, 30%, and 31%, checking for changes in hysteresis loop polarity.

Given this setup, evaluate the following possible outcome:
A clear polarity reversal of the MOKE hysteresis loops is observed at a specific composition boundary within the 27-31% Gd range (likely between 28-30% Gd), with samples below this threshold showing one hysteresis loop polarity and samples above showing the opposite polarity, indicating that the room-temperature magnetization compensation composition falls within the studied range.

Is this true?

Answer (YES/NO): YES